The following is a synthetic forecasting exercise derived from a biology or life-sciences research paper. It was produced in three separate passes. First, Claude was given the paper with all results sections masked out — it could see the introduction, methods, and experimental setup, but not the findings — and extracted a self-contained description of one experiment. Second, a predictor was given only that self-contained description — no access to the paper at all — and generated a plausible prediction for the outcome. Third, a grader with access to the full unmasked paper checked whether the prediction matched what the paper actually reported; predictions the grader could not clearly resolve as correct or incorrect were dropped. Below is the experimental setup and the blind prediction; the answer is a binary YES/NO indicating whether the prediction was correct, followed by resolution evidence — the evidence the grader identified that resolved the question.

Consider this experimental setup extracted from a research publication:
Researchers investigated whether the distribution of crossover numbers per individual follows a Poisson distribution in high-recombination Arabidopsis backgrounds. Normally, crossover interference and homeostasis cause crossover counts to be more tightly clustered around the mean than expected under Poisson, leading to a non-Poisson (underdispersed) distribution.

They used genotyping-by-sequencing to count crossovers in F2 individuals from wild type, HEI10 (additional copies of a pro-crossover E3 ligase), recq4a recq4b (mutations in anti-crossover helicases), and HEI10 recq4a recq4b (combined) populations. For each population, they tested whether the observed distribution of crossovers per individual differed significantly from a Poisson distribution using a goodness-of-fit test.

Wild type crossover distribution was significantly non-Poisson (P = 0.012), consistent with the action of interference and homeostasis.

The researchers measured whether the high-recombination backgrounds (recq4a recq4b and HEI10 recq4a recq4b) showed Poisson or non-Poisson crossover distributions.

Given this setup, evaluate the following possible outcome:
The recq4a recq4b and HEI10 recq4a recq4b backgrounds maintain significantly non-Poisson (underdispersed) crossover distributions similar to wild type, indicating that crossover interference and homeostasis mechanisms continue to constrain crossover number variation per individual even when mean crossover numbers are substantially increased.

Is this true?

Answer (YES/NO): NO